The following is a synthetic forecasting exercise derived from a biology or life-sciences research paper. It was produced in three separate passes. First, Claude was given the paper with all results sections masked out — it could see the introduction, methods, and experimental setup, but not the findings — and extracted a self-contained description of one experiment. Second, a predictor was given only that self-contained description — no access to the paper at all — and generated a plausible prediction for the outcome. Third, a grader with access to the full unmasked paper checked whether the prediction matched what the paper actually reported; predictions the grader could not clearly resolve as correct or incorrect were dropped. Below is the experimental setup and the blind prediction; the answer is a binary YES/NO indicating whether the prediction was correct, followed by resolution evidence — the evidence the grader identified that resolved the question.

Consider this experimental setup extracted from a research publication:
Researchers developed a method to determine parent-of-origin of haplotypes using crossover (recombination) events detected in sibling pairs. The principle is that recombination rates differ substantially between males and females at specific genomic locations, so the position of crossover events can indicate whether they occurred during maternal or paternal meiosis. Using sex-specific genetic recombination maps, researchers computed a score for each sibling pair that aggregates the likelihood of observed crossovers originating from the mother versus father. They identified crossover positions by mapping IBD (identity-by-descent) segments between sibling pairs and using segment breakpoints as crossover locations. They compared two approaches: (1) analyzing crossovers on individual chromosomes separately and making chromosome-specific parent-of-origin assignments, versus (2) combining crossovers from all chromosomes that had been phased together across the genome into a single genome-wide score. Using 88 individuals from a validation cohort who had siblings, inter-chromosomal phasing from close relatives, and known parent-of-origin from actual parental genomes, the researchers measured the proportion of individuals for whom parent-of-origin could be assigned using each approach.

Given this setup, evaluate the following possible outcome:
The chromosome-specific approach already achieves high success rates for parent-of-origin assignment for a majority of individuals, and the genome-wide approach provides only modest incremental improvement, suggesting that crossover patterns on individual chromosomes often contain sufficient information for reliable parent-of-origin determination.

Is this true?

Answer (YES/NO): NO